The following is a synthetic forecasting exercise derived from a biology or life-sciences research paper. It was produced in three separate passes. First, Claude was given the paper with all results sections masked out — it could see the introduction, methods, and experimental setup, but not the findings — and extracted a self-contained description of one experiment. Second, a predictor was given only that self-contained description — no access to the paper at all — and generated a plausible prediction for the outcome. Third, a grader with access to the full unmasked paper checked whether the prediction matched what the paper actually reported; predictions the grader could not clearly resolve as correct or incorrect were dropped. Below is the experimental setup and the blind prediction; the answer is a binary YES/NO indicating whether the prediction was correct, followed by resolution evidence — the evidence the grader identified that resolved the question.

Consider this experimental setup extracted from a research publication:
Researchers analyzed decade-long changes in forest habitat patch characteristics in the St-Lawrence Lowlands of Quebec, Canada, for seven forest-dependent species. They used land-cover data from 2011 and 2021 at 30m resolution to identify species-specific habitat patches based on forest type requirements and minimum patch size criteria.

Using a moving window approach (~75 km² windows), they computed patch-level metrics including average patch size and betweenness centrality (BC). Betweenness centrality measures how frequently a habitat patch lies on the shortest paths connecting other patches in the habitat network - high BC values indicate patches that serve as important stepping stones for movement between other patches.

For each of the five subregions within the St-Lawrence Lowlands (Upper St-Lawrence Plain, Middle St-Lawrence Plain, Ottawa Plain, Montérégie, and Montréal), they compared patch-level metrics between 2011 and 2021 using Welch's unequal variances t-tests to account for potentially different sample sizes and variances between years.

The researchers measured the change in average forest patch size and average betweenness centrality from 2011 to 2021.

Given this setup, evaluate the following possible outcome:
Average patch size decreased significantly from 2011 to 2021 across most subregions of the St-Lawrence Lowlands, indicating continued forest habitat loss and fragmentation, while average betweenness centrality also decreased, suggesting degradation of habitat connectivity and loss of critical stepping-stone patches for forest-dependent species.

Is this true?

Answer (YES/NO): NO